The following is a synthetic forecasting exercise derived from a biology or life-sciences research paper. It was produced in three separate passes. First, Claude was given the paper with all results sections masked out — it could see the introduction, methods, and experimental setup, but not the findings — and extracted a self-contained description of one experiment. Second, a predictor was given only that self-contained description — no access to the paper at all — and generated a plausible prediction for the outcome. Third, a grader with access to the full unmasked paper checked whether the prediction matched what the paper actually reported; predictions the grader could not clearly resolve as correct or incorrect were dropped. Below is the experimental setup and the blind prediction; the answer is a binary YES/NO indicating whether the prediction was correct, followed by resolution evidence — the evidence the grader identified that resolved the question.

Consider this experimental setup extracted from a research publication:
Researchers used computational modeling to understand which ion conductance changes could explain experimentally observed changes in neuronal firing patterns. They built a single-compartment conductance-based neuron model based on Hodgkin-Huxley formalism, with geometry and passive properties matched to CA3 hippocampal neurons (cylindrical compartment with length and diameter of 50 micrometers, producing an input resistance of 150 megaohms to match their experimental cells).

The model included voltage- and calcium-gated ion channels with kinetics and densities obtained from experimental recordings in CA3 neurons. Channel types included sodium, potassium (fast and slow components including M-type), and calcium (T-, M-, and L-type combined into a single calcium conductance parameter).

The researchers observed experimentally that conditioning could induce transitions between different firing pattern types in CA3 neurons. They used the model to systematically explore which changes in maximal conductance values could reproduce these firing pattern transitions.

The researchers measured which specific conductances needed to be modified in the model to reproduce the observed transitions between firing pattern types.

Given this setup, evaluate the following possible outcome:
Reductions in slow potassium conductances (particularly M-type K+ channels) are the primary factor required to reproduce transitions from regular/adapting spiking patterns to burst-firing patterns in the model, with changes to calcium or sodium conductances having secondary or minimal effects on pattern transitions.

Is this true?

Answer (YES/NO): NO